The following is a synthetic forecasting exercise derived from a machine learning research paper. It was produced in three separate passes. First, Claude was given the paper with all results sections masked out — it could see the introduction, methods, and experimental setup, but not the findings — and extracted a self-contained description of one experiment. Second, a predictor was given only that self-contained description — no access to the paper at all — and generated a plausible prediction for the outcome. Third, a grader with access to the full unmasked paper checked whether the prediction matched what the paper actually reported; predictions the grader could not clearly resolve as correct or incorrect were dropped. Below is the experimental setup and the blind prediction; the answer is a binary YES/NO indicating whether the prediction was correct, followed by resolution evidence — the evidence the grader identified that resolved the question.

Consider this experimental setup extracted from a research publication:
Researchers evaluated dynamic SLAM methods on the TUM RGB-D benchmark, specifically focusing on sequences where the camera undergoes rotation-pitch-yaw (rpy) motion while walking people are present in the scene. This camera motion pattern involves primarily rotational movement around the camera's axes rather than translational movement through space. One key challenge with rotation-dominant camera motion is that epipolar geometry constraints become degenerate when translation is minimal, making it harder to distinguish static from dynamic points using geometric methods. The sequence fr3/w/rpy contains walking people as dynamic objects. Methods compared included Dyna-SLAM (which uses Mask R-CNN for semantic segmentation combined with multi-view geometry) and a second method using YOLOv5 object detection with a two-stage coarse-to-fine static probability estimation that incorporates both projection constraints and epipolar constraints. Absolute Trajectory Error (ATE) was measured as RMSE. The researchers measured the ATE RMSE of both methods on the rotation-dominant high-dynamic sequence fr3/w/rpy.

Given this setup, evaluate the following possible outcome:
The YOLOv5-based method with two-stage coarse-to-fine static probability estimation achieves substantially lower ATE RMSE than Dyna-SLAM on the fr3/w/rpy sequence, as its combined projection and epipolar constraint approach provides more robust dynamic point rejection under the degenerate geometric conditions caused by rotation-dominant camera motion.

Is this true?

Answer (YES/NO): NO